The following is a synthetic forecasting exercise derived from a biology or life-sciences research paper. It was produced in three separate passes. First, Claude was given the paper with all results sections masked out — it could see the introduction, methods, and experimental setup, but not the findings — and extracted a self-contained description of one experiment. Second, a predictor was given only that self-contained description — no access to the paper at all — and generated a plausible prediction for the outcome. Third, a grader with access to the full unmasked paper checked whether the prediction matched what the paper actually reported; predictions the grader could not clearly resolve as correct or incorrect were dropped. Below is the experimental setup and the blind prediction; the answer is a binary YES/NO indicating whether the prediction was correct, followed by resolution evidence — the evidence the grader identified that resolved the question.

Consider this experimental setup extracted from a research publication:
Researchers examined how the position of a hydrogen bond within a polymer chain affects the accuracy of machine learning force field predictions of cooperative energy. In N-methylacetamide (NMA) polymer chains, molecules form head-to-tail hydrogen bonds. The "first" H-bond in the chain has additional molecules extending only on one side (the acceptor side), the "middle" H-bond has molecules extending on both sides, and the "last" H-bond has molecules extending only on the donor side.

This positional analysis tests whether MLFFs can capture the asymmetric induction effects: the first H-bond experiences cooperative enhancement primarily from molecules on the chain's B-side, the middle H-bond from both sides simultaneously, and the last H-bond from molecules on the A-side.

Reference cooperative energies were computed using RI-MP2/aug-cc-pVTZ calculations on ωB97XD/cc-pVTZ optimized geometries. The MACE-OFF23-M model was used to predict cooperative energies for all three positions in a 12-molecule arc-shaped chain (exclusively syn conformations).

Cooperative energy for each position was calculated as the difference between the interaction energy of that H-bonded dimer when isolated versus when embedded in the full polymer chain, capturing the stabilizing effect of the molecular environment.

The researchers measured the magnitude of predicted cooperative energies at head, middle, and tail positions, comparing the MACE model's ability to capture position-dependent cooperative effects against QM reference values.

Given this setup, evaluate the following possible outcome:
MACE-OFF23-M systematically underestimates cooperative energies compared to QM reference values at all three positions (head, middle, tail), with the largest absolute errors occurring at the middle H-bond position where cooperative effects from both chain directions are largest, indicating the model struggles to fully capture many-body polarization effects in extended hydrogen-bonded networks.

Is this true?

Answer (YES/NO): YES